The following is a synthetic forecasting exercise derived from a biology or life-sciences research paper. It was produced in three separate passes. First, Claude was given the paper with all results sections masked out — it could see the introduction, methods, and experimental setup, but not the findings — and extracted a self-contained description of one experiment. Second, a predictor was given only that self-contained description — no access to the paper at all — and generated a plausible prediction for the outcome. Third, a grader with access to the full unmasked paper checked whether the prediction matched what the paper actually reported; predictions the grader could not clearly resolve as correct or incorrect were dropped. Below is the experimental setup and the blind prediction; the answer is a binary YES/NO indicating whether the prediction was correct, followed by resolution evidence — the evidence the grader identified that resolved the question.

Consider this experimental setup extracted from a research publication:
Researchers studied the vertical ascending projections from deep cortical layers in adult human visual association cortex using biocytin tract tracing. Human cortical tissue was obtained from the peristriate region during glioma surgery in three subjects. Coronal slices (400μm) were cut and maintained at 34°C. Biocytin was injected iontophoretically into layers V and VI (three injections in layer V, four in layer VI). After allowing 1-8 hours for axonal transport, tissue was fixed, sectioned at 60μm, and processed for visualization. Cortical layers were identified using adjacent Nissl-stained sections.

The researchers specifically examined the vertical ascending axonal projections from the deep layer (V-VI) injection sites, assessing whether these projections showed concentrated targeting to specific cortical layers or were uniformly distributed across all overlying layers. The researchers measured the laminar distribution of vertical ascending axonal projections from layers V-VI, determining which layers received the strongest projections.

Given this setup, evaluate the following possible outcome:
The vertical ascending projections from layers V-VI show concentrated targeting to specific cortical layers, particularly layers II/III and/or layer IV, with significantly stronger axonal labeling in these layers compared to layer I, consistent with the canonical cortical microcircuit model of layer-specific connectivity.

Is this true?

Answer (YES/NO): YES